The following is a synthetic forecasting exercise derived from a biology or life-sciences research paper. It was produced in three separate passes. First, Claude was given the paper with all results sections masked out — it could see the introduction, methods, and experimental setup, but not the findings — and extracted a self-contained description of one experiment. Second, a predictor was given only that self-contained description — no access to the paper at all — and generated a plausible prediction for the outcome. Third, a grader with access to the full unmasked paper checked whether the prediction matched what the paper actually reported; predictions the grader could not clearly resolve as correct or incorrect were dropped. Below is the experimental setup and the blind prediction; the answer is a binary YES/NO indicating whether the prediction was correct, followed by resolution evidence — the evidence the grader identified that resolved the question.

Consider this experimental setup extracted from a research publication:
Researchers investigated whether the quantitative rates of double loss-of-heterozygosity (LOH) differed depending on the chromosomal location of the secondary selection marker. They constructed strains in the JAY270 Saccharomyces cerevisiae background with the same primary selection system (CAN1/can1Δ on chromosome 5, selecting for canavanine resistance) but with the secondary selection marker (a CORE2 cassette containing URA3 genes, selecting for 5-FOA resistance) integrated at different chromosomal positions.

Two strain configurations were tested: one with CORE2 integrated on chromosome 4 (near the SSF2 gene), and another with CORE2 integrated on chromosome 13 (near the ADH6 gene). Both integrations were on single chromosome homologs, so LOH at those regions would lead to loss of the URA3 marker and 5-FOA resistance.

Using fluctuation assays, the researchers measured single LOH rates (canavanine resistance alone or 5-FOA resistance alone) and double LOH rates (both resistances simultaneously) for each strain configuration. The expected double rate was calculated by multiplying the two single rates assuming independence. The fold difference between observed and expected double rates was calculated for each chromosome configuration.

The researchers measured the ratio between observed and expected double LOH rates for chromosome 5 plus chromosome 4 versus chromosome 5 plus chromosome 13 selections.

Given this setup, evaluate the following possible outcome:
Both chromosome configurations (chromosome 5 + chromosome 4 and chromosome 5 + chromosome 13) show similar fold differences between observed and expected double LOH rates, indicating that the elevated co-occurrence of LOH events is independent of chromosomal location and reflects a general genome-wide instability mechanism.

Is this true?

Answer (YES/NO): YES